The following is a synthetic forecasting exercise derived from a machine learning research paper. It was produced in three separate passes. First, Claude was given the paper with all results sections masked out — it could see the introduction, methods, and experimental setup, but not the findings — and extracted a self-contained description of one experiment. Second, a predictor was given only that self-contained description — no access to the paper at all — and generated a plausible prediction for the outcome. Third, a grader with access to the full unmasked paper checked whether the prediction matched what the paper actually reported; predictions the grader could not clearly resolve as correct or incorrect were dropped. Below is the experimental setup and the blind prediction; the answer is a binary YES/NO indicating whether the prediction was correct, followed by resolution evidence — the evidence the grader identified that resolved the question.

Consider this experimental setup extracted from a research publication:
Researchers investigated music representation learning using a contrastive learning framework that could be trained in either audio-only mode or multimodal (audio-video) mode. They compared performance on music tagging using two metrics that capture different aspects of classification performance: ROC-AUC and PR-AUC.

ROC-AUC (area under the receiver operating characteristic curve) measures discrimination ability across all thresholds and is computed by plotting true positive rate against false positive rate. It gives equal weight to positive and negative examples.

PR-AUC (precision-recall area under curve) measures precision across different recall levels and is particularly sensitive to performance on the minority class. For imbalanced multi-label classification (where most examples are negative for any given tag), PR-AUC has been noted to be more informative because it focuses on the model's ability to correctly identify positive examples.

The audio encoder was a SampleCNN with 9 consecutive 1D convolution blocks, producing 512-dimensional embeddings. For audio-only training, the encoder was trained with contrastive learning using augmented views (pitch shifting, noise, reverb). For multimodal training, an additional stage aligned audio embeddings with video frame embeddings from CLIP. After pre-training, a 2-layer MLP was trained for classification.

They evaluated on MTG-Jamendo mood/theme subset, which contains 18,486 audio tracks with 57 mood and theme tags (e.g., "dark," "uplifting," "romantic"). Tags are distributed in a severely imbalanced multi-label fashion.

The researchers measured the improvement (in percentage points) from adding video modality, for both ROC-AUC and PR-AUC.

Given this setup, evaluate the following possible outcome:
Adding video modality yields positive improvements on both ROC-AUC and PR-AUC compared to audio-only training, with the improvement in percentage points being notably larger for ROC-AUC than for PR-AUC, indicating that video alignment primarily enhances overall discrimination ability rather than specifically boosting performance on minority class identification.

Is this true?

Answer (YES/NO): YES